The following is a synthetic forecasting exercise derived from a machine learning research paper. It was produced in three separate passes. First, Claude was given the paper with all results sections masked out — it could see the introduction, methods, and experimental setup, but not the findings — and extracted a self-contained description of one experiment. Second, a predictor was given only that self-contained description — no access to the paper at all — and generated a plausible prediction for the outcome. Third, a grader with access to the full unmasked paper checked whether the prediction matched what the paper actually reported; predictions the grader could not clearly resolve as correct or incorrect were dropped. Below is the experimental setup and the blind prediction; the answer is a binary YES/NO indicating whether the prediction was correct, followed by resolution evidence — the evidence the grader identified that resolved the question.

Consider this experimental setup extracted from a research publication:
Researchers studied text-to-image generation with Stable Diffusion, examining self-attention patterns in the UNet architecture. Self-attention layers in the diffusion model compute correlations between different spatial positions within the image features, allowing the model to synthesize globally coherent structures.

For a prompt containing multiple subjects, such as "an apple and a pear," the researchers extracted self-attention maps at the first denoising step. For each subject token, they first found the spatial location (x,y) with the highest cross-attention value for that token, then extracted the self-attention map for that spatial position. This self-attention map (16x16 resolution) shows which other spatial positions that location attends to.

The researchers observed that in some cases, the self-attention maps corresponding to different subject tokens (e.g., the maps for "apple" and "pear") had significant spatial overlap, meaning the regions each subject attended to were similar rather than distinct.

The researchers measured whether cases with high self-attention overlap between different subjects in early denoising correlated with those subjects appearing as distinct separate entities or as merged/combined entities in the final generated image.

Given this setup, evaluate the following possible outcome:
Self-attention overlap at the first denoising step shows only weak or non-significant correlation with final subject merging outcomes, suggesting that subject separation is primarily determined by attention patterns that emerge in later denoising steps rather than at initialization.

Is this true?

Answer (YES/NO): NO